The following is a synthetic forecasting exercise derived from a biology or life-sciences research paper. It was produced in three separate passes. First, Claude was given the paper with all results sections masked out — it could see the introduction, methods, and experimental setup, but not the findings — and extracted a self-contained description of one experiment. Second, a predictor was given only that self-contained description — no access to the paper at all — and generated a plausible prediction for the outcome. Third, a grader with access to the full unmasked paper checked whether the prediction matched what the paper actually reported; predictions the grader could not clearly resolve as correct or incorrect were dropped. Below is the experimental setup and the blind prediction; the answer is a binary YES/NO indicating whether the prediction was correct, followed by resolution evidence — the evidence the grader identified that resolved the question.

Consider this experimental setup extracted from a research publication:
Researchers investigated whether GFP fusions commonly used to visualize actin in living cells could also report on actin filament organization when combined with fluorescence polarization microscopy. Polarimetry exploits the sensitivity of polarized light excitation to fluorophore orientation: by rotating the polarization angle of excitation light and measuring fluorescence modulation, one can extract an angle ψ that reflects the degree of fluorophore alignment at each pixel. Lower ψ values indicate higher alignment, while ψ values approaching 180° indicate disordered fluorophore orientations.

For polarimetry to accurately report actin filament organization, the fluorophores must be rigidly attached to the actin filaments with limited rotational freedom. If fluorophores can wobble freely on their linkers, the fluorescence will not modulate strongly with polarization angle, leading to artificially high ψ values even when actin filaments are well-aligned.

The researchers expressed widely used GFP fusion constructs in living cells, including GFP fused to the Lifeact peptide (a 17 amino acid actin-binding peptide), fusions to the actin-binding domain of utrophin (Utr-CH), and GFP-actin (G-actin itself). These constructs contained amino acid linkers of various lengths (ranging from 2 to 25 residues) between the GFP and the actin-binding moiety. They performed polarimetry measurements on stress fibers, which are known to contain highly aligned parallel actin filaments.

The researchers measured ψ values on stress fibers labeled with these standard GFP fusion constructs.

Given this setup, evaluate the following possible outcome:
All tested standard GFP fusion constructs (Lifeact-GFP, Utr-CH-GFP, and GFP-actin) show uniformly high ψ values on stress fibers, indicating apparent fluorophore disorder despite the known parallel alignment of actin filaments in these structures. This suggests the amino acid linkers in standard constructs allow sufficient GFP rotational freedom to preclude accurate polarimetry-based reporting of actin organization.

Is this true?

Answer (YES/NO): YES